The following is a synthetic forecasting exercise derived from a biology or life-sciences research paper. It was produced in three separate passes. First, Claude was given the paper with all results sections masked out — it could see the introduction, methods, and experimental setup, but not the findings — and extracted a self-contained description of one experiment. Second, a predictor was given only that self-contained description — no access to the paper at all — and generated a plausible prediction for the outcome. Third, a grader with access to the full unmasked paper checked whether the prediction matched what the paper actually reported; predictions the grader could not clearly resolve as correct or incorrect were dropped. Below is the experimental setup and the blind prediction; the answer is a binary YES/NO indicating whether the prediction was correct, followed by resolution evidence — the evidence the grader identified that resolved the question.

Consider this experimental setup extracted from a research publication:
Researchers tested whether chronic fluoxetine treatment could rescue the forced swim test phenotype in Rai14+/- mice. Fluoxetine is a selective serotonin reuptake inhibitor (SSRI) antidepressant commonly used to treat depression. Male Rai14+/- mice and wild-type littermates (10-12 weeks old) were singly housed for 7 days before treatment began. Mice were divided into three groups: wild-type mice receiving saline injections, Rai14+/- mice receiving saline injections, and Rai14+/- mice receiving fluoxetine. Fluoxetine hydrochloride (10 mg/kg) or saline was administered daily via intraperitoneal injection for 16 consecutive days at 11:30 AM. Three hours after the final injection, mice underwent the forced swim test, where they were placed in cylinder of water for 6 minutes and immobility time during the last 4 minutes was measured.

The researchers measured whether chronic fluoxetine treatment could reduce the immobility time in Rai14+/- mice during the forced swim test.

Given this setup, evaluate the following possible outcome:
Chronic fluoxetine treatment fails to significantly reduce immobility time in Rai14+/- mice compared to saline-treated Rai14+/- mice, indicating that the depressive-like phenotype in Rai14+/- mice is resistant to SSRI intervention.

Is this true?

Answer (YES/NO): NO